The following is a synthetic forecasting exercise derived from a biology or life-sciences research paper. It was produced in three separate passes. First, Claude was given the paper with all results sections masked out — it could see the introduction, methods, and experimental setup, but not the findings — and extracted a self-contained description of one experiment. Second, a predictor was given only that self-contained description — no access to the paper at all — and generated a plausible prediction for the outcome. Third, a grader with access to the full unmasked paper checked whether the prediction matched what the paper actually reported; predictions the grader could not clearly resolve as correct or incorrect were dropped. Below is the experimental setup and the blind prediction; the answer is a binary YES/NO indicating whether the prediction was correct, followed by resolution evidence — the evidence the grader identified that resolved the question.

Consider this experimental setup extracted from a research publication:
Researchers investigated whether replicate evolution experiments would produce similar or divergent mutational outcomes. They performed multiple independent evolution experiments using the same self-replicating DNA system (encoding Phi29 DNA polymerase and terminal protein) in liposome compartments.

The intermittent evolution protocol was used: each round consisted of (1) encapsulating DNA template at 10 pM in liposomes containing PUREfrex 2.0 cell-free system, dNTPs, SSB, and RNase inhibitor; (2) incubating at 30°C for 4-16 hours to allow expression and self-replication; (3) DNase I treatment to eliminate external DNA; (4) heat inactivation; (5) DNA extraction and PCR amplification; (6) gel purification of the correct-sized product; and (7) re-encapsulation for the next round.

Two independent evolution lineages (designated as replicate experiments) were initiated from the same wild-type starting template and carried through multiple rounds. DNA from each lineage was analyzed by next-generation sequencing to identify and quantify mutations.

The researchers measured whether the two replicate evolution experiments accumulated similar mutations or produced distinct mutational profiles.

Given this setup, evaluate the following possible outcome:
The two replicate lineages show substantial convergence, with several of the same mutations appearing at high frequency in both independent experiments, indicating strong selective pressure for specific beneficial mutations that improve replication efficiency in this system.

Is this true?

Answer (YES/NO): NO